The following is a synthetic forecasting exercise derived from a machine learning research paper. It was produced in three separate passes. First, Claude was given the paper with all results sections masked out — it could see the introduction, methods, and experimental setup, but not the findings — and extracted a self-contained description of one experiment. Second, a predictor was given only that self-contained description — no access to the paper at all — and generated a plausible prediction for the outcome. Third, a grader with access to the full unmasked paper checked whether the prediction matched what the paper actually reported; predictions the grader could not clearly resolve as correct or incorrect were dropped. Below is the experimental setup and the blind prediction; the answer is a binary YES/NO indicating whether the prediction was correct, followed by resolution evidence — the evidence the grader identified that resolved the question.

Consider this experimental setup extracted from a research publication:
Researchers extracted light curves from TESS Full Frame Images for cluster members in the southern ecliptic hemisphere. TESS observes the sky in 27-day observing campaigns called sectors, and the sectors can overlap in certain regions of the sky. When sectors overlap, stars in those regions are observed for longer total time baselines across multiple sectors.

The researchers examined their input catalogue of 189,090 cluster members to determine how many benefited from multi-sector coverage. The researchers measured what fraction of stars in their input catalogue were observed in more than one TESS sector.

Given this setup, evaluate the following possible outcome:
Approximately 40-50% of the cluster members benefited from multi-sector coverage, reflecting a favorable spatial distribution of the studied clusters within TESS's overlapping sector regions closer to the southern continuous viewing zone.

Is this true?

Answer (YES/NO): NO